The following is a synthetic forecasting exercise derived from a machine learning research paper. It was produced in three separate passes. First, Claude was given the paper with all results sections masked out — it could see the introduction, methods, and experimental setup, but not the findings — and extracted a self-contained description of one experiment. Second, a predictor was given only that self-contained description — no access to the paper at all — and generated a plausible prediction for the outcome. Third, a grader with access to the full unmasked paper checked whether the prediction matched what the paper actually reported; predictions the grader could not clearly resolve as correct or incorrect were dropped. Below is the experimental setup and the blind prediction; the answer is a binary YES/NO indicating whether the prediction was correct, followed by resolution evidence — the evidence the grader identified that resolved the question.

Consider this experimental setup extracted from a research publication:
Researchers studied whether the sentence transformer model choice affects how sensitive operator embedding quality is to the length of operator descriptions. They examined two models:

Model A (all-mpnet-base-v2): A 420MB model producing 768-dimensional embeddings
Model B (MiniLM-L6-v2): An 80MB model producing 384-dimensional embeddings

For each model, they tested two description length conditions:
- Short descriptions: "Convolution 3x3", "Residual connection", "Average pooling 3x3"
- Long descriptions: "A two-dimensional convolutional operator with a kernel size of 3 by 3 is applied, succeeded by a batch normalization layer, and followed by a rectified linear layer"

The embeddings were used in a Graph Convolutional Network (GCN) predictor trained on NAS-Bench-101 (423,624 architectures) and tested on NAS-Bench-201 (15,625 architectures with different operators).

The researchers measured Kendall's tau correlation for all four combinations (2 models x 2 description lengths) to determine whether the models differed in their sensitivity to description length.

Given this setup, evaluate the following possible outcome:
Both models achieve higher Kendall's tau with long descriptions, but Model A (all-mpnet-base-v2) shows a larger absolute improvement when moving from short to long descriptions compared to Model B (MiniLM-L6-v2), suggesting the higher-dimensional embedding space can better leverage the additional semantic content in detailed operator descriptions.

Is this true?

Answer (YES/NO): NO